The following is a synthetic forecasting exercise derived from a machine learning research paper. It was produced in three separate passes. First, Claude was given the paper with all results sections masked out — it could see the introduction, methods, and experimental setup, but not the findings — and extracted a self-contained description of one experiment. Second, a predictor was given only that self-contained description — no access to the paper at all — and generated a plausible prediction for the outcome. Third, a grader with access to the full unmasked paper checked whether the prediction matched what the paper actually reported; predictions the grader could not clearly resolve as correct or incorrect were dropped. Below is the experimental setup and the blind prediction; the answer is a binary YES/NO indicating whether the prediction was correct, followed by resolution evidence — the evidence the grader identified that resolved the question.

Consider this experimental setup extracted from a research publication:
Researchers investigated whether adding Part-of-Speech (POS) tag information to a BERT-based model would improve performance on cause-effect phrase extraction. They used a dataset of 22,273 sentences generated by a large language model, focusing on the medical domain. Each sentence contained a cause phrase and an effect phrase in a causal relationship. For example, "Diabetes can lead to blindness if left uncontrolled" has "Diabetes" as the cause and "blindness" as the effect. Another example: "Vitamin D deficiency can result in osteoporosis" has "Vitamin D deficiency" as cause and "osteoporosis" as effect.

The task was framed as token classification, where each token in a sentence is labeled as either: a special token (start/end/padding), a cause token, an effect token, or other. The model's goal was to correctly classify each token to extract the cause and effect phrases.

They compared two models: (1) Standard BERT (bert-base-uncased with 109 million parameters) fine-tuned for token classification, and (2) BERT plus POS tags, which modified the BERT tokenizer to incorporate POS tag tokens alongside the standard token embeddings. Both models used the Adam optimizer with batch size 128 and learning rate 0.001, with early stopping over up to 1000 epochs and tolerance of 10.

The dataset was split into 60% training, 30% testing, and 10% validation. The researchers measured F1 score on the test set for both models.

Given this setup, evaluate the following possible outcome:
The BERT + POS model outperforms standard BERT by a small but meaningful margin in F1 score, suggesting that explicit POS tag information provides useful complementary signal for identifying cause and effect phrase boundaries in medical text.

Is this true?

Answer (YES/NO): NO